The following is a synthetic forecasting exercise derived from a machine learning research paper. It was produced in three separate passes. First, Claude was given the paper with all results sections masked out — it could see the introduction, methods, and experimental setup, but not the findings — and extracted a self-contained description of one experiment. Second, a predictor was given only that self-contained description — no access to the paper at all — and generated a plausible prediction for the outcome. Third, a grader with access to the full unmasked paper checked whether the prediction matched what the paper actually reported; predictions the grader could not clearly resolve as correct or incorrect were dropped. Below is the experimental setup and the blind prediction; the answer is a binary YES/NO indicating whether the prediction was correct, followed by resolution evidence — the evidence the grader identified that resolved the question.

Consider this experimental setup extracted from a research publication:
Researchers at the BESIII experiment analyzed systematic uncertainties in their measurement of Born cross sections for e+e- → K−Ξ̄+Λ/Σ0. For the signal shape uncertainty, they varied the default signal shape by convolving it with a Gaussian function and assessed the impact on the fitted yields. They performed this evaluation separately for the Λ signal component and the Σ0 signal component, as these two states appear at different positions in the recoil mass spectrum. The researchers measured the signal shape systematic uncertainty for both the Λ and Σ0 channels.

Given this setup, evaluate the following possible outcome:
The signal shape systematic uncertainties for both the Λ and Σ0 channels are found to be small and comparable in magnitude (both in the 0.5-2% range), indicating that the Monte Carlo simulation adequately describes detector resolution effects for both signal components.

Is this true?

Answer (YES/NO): NO